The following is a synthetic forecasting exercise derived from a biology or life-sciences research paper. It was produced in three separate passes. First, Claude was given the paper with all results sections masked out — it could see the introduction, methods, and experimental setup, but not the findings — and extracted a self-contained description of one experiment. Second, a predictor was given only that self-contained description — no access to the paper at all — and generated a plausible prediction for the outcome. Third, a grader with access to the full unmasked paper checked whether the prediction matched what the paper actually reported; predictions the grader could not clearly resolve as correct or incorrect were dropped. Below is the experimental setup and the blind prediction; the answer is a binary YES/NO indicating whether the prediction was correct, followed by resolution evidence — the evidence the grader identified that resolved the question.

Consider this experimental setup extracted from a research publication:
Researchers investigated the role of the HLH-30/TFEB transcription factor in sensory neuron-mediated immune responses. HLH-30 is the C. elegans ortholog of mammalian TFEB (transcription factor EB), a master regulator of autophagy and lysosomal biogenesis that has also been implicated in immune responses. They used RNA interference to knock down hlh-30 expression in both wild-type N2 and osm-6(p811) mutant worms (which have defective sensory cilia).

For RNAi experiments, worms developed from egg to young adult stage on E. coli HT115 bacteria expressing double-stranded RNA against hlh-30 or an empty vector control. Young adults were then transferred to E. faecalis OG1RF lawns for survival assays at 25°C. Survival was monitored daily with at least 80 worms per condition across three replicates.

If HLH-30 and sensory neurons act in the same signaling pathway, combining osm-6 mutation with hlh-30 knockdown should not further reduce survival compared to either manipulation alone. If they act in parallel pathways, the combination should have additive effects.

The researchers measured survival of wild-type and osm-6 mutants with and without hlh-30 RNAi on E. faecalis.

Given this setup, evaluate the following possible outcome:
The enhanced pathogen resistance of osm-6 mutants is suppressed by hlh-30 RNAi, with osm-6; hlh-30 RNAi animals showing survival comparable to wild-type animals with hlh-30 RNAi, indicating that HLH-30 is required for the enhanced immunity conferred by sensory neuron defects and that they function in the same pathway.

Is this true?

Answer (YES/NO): NO